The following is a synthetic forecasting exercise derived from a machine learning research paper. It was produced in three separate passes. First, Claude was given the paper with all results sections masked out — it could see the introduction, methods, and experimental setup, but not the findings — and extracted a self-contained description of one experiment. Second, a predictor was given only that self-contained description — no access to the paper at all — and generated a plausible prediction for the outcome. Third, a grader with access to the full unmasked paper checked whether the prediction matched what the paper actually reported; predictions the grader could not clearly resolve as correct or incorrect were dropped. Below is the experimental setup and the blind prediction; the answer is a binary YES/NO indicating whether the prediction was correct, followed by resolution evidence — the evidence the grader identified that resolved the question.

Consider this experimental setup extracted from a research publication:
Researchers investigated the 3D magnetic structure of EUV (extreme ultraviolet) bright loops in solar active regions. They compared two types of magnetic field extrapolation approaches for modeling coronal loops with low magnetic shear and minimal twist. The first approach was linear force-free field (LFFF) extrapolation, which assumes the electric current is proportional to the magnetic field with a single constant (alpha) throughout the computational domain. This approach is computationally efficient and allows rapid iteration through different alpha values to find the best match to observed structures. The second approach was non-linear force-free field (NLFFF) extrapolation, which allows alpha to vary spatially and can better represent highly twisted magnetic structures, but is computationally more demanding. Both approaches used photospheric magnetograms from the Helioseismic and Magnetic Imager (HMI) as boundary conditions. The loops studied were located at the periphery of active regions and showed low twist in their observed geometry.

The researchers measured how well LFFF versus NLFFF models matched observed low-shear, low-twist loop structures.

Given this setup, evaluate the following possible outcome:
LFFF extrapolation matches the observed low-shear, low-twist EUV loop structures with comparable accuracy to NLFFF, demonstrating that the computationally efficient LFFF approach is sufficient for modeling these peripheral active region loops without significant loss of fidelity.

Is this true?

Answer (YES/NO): YES